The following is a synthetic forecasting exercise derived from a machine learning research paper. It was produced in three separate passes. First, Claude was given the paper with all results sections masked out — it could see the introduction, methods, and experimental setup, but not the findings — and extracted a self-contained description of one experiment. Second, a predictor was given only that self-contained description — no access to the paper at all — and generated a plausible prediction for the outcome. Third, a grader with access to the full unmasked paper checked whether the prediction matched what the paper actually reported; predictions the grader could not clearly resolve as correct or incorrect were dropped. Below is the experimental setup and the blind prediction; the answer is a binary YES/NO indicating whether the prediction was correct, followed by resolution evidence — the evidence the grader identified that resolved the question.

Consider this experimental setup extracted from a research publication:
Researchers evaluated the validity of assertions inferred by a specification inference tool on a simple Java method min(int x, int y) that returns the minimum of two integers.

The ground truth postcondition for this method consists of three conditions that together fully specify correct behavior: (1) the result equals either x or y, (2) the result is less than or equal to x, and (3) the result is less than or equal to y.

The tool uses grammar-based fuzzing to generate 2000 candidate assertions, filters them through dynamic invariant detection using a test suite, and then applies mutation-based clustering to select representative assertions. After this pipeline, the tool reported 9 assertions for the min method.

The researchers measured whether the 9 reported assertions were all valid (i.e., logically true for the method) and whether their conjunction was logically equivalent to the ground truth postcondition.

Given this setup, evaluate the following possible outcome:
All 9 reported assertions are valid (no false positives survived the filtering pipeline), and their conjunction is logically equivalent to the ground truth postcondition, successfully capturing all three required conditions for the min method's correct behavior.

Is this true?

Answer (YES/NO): YES